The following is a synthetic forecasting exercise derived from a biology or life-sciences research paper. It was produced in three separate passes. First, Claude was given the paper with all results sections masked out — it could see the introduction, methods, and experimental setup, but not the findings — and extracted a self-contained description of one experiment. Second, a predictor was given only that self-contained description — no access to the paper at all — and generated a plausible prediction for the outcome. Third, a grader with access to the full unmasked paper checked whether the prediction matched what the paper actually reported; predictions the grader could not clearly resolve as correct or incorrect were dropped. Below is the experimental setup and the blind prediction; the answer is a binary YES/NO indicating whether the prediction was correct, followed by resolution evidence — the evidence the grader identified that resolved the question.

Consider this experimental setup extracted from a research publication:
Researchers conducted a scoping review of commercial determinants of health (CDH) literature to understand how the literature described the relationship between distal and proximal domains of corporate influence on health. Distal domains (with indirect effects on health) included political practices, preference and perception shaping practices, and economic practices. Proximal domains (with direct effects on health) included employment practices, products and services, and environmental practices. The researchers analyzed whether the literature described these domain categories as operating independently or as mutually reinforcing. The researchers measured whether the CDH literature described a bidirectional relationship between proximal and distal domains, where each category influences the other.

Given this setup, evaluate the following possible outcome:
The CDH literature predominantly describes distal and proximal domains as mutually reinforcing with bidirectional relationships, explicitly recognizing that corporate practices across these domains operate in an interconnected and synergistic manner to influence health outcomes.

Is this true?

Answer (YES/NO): NO